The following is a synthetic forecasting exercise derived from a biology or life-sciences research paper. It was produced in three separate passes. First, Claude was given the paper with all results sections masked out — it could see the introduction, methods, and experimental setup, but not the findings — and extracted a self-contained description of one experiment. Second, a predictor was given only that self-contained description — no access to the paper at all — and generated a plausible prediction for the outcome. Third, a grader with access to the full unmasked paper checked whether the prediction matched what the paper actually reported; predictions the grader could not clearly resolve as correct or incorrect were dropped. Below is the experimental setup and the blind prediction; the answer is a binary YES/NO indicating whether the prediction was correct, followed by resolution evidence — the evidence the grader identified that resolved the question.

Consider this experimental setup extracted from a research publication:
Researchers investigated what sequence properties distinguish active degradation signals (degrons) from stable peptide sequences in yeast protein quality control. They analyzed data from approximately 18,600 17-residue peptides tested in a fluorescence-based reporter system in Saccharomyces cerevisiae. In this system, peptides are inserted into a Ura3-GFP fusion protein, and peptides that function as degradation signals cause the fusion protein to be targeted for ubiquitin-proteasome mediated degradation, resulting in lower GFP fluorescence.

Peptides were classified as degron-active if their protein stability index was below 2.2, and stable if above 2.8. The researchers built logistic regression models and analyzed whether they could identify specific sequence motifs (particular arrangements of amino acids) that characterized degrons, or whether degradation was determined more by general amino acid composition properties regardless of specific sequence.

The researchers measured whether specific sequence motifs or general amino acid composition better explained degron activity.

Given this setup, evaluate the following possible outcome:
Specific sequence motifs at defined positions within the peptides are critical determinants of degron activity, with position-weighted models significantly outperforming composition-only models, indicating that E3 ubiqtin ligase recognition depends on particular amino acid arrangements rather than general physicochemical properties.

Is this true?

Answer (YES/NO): NO